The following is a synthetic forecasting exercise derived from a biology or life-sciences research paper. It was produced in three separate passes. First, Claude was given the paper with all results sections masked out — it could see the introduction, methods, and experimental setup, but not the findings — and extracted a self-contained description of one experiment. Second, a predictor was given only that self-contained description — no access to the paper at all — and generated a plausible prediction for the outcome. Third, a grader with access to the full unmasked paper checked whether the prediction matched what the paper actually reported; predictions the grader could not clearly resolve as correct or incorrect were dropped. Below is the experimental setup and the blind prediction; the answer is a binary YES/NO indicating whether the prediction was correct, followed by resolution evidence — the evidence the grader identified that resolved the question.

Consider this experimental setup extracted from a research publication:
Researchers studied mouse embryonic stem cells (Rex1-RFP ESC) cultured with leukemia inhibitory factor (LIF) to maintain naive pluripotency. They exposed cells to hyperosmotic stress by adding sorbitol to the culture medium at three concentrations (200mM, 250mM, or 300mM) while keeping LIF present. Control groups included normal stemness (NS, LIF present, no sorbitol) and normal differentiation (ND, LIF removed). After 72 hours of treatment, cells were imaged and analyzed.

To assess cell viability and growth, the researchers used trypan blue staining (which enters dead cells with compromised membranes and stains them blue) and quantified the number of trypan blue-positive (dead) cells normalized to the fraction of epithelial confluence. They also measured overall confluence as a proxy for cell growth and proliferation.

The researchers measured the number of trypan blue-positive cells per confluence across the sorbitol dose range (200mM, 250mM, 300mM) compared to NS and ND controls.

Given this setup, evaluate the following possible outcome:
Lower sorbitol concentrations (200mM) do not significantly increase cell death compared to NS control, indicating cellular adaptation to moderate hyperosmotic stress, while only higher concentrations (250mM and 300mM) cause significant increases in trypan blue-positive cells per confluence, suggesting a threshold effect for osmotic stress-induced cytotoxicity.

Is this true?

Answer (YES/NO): NO